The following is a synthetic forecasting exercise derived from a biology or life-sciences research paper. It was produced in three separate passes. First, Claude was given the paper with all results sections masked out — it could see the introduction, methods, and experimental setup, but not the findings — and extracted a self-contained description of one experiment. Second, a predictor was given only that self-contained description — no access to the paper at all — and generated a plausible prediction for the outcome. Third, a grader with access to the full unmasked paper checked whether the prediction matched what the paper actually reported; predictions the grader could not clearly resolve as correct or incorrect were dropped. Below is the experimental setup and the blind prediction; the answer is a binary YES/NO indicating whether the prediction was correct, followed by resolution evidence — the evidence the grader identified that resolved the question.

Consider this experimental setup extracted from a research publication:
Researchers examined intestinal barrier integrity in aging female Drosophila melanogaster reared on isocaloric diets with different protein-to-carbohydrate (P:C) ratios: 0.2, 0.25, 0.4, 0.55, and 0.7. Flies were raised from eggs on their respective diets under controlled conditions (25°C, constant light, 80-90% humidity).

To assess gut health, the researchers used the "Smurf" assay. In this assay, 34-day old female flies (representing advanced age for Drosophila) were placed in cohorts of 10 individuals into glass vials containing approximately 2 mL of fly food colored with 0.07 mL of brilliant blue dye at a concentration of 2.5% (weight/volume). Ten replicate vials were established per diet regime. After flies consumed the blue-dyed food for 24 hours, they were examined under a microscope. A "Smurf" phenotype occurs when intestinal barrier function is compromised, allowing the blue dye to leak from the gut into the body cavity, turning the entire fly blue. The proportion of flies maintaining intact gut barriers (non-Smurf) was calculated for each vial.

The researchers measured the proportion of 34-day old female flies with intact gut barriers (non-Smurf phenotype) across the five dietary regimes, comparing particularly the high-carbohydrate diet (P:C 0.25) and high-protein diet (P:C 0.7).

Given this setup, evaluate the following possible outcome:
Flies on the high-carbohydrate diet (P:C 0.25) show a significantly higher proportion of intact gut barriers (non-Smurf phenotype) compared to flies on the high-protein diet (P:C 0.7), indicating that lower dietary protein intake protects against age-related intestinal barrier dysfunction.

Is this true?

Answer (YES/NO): NO